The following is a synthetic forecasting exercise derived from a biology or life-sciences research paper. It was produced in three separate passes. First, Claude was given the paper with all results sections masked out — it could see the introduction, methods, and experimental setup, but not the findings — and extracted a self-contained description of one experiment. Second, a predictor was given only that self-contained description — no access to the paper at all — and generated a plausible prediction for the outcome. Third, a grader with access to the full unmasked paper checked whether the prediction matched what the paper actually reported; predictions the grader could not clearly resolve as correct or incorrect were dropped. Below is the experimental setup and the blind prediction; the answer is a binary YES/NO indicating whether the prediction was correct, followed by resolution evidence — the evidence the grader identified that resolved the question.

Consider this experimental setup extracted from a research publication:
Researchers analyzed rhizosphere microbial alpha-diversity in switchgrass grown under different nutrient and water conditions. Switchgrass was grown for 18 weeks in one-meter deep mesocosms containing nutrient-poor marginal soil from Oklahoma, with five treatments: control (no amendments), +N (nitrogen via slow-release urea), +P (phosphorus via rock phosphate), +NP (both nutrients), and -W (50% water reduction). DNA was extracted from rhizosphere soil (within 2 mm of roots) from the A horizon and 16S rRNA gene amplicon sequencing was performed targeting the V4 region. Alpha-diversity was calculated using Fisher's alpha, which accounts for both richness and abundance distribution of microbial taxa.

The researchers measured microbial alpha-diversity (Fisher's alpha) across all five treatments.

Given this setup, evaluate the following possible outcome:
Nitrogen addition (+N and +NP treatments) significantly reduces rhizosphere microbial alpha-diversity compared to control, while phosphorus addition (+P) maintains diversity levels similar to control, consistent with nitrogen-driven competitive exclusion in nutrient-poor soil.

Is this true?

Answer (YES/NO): YES